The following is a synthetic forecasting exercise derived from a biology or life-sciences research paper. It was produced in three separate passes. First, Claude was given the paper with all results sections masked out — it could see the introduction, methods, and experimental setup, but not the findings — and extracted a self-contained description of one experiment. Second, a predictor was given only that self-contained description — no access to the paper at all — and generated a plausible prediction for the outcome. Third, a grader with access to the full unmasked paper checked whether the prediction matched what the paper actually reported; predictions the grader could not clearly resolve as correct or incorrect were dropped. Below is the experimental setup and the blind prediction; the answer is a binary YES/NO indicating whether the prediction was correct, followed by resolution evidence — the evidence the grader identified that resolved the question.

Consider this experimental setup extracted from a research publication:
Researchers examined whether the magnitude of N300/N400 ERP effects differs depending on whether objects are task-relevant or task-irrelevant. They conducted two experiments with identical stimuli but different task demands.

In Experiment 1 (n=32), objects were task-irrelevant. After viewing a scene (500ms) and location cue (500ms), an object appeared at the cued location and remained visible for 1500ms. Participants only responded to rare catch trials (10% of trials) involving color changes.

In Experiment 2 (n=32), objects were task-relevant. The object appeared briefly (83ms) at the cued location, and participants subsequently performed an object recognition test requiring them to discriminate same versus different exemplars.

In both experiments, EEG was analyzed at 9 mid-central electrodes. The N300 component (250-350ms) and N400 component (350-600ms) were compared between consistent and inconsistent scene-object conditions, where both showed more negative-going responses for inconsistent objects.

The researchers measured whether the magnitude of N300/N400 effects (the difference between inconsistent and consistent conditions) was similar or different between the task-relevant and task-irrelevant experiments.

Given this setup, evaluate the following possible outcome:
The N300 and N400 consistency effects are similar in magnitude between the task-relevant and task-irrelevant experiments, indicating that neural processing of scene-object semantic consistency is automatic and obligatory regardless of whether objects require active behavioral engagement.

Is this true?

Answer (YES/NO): YES